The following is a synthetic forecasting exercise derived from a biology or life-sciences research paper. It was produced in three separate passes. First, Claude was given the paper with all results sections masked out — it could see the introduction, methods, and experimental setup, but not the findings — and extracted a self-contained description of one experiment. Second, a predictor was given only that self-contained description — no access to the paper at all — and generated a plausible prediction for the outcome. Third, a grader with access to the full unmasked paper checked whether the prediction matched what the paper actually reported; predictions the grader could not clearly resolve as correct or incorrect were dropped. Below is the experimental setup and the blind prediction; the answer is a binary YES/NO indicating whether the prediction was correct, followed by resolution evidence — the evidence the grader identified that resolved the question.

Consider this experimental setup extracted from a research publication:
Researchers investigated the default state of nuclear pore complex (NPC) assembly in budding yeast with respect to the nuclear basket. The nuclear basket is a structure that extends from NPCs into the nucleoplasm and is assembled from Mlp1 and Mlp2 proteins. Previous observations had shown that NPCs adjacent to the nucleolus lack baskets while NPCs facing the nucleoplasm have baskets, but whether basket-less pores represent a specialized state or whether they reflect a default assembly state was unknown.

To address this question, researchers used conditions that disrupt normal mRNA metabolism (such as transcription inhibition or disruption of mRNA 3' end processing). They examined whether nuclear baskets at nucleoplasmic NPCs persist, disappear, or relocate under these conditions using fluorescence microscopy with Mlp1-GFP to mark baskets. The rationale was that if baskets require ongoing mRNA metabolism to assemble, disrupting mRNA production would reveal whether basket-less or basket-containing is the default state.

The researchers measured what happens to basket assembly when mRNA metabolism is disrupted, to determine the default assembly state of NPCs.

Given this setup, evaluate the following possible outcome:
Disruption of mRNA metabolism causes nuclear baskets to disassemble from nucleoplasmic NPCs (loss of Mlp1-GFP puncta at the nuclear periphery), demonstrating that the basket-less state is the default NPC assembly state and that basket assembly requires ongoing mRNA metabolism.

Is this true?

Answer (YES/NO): YES